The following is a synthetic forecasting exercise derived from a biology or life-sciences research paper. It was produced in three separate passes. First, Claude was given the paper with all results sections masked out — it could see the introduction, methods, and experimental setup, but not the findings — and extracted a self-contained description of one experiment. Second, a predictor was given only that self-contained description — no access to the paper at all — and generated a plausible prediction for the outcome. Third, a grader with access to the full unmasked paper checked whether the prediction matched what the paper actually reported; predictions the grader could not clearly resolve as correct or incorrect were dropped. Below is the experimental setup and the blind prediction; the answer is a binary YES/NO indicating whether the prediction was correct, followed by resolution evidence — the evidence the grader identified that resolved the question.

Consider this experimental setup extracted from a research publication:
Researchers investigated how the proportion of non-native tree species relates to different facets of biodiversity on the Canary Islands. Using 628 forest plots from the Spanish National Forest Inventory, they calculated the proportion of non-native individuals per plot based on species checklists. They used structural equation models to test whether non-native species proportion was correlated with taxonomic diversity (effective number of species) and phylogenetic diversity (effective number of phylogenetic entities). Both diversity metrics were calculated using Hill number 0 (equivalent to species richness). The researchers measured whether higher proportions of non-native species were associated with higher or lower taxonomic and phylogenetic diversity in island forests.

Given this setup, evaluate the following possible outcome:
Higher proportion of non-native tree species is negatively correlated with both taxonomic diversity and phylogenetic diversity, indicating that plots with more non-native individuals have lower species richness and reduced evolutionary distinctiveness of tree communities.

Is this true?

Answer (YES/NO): NO